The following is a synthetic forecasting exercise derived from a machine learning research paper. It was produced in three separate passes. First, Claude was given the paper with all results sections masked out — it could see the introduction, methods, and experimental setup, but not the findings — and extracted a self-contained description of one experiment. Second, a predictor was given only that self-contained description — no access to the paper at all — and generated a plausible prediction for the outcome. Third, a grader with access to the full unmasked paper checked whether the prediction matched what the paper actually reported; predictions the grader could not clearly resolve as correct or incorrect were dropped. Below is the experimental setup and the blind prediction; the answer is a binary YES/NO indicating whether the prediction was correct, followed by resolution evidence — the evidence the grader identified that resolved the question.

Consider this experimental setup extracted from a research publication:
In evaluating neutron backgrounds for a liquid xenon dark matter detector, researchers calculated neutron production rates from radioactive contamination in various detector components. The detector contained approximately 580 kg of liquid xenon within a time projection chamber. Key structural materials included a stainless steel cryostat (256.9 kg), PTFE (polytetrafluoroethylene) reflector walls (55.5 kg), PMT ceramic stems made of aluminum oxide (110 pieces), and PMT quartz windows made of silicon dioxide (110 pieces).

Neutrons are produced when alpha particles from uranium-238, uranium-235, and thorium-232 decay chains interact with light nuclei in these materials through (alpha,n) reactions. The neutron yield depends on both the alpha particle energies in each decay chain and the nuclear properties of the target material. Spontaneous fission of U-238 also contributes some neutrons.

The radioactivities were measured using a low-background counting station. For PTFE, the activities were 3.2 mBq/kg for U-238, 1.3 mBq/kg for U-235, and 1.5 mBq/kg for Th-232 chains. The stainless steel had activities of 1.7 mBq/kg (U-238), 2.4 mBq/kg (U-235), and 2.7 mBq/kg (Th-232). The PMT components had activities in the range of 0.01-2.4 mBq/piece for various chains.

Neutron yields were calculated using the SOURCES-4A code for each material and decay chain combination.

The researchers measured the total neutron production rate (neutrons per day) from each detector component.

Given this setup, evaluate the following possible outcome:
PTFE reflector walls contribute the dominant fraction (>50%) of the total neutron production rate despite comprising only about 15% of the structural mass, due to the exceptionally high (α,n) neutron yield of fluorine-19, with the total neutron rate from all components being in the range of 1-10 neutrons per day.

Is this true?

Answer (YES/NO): YES